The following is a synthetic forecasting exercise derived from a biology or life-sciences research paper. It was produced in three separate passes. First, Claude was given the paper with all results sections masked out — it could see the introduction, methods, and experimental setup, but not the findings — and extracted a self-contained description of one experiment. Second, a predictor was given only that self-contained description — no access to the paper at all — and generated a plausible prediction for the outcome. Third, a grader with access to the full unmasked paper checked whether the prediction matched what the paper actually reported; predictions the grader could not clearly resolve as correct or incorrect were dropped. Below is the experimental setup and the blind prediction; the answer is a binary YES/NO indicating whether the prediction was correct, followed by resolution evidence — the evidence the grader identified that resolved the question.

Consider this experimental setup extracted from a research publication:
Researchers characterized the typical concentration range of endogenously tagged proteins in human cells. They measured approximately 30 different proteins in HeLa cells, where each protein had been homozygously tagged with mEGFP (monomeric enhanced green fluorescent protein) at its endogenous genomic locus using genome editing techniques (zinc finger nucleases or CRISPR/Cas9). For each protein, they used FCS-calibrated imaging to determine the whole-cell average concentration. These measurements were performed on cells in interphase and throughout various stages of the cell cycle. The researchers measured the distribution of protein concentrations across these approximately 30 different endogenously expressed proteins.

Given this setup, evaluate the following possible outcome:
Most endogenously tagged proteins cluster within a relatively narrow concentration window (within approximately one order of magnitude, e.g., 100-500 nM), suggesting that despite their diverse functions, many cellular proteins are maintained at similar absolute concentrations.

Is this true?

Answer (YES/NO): NO